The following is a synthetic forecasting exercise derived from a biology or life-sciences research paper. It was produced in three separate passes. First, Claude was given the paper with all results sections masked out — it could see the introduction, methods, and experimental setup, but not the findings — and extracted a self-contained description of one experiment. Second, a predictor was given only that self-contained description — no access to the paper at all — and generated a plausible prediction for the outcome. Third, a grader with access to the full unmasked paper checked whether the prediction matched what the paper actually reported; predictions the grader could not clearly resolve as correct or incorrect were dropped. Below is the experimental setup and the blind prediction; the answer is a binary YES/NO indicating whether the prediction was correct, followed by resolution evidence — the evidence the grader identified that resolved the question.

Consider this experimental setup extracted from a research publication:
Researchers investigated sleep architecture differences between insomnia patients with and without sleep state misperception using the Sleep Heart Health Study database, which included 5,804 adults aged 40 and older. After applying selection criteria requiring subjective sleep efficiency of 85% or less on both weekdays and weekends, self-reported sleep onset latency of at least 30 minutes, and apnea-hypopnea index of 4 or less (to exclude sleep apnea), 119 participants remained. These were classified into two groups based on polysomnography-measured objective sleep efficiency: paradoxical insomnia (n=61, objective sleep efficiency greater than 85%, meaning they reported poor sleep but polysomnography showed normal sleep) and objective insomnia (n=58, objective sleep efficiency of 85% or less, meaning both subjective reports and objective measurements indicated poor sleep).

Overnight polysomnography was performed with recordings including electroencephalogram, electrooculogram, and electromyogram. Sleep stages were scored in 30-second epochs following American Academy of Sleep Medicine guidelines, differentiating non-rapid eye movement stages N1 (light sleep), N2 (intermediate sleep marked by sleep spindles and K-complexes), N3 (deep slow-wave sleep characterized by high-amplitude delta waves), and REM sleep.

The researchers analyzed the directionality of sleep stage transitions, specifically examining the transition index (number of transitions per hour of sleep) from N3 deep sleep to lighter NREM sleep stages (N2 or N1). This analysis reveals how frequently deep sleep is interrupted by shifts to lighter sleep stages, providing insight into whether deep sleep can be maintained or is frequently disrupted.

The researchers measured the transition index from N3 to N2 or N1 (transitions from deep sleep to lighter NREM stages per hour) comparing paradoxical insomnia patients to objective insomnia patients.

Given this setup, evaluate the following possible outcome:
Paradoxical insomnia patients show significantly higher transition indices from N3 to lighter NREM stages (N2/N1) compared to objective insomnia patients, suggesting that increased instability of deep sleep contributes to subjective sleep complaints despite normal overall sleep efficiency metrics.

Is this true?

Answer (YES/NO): YES